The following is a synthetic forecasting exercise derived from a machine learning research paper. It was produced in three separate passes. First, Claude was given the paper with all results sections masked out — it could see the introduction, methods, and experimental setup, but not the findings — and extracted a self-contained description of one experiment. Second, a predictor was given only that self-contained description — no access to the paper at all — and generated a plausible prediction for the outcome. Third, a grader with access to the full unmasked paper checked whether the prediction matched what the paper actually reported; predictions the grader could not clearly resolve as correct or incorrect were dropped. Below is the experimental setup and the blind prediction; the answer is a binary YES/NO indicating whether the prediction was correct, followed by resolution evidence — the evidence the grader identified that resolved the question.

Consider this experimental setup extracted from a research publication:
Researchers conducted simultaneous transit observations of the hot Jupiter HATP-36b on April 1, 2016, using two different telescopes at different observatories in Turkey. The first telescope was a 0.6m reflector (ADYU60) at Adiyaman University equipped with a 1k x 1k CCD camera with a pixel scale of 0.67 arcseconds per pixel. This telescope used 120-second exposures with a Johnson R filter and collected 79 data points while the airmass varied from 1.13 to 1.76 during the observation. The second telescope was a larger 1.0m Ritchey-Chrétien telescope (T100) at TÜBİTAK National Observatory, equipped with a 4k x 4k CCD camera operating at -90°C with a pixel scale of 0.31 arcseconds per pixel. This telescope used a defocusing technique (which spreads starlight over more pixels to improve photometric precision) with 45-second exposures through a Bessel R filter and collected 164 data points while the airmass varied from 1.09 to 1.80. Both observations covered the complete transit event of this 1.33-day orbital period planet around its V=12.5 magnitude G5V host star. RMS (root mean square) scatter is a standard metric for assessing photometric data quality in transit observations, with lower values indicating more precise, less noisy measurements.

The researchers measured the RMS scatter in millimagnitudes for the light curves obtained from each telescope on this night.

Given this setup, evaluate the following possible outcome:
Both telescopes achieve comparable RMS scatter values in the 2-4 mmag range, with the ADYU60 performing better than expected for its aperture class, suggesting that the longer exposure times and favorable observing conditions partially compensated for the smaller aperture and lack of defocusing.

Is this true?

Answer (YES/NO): NO